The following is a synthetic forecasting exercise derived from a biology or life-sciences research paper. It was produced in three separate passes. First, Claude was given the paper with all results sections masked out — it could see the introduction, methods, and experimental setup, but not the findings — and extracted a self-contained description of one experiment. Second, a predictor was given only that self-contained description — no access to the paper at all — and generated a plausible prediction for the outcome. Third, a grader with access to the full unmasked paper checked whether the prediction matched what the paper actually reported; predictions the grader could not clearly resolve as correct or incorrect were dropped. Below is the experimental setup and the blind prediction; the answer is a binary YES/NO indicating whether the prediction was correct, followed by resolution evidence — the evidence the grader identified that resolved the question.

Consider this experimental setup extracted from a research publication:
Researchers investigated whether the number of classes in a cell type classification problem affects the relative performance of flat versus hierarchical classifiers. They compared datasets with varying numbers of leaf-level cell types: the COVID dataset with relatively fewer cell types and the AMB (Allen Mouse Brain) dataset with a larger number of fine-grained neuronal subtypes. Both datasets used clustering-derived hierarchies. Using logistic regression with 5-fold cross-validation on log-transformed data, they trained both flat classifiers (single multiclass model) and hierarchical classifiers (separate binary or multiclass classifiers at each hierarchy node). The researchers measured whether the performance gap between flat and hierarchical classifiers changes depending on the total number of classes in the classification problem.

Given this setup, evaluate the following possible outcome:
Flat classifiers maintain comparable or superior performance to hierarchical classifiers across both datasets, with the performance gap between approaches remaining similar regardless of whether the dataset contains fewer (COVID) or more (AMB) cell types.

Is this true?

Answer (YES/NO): YES